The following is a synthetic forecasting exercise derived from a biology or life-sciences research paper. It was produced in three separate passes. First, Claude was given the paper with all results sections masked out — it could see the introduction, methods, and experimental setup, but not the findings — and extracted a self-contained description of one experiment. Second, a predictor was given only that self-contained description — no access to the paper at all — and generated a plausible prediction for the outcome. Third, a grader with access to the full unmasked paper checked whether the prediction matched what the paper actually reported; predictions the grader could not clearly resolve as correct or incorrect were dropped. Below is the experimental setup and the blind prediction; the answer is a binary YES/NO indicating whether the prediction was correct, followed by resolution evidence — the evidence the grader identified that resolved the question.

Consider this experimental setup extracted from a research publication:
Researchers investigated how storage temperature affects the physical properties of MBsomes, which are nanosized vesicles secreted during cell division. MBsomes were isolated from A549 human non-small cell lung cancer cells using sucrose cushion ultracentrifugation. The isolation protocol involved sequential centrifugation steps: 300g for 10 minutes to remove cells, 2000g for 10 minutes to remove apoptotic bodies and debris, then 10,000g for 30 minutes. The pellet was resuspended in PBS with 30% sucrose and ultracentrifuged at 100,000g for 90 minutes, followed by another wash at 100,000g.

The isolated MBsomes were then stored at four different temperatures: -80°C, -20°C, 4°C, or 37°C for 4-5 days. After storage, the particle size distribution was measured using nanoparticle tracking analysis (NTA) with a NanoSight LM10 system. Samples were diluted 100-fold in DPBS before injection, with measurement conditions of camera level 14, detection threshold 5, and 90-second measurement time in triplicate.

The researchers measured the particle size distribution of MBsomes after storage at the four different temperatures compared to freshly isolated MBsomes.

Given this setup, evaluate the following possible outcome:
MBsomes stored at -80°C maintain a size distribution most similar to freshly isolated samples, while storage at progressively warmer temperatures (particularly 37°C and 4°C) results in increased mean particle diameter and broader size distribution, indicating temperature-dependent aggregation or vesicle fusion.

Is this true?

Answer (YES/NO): NO